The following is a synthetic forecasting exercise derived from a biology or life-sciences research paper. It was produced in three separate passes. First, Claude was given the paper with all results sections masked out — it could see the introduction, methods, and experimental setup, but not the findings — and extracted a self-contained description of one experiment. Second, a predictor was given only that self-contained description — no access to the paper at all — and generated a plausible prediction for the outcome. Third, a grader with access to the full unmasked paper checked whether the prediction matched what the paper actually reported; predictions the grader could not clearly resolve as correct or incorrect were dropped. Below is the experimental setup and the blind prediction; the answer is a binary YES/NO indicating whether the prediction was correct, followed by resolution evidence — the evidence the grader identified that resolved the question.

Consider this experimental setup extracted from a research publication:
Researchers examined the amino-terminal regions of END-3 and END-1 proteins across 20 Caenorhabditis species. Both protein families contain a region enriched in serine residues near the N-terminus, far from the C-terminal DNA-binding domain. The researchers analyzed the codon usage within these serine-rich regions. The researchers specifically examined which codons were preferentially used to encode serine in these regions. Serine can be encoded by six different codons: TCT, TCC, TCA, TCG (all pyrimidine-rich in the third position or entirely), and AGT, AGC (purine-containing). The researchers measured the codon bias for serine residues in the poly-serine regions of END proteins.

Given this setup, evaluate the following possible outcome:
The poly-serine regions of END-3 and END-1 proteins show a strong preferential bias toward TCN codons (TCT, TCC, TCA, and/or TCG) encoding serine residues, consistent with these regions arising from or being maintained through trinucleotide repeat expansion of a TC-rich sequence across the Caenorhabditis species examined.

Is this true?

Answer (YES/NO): YES